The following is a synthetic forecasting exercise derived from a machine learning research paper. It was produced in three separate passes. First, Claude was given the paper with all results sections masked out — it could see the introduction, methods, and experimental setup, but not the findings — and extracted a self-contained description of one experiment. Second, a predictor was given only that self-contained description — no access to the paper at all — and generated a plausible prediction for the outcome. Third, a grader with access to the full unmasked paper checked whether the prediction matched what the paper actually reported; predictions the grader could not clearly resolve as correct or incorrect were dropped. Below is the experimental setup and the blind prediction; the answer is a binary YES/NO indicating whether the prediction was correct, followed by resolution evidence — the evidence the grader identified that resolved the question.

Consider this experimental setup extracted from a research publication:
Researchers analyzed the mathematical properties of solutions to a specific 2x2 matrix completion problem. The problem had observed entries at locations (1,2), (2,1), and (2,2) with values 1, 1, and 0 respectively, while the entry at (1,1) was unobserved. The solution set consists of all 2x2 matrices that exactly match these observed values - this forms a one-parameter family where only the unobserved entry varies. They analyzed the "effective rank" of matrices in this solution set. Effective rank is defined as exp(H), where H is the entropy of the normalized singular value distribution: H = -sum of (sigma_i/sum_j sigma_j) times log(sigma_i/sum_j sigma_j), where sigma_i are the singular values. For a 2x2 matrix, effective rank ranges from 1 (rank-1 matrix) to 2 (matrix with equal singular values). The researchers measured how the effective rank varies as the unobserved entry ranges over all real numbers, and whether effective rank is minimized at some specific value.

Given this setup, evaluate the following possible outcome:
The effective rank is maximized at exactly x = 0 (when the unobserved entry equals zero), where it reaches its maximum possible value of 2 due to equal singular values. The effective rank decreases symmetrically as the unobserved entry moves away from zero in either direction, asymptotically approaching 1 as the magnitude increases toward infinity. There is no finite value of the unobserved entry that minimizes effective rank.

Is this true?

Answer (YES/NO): YES